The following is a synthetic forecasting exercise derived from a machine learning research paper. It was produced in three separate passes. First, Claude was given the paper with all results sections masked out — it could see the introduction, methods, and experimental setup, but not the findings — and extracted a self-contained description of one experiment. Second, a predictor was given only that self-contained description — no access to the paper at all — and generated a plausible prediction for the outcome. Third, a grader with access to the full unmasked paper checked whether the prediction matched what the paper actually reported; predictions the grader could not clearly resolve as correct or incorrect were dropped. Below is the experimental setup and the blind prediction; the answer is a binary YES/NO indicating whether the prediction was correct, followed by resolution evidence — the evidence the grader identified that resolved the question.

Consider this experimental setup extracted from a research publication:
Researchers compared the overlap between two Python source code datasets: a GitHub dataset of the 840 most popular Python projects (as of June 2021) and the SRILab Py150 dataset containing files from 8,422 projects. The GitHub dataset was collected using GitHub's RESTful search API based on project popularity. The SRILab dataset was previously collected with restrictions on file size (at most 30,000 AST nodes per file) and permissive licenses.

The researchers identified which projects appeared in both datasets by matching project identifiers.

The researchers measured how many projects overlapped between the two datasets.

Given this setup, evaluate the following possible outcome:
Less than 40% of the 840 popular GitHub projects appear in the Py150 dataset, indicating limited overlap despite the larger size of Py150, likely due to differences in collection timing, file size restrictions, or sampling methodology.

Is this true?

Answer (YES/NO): YES